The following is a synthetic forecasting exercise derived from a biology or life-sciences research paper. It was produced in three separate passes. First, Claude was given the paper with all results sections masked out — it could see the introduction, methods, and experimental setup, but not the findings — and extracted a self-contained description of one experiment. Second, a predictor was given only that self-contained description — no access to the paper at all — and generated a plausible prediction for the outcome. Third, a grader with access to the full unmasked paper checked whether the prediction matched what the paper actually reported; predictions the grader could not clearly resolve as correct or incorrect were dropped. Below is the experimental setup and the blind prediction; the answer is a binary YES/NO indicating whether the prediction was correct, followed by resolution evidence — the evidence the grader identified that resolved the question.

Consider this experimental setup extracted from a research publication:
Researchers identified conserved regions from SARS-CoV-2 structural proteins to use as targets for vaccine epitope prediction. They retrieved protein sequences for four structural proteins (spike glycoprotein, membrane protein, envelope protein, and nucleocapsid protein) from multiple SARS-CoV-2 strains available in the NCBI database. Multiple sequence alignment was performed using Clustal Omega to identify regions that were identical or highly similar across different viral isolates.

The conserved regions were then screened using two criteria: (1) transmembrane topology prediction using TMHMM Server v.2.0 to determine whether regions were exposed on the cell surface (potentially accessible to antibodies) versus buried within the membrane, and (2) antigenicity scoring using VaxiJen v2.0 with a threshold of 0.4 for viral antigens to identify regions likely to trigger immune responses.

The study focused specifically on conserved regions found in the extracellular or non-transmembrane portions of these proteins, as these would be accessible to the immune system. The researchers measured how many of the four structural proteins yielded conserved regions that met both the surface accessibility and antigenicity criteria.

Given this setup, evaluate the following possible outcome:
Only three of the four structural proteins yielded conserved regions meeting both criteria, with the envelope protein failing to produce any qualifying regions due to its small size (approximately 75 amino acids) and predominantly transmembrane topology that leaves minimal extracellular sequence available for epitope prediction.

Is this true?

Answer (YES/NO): NO